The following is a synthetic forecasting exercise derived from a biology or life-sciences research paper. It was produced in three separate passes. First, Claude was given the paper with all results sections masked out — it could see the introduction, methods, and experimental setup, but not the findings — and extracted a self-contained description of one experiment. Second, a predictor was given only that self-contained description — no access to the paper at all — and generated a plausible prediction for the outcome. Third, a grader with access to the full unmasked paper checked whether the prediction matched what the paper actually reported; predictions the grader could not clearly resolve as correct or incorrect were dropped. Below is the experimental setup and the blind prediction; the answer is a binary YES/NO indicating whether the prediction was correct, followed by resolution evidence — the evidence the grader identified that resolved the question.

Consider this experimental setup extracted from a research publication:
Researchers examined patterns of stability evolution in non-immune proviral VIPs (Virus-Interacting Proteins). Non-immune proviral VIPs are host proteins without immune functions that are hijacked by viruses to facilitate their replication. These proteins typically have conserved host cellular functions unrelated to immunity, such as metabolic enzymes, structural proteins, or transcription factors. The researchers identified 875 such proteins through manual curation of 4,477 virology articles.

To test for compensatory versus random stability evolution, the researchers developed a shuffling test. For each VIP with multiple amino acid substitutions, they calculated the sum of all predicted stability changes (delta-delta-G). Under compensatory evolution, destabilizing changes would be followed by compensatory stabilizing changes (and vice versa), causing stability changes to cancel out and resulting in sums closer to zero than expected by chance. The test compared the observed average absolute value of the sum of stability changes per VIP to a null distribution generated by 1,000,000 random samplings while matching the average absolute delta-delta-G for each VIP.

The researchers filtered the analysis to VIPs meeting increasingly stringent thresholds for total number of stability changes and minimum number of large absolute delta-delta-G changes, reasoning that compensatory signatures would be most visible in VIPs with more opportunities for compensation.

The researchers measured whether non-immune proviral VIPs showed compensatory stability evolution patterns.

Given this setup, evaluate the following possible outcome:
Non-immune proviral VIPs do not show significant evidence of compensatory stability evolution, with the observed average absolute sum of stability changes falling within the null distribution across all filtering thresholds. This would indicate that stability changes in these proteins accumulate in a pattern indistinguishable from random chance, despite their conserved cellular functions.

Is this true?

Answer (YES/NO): NO